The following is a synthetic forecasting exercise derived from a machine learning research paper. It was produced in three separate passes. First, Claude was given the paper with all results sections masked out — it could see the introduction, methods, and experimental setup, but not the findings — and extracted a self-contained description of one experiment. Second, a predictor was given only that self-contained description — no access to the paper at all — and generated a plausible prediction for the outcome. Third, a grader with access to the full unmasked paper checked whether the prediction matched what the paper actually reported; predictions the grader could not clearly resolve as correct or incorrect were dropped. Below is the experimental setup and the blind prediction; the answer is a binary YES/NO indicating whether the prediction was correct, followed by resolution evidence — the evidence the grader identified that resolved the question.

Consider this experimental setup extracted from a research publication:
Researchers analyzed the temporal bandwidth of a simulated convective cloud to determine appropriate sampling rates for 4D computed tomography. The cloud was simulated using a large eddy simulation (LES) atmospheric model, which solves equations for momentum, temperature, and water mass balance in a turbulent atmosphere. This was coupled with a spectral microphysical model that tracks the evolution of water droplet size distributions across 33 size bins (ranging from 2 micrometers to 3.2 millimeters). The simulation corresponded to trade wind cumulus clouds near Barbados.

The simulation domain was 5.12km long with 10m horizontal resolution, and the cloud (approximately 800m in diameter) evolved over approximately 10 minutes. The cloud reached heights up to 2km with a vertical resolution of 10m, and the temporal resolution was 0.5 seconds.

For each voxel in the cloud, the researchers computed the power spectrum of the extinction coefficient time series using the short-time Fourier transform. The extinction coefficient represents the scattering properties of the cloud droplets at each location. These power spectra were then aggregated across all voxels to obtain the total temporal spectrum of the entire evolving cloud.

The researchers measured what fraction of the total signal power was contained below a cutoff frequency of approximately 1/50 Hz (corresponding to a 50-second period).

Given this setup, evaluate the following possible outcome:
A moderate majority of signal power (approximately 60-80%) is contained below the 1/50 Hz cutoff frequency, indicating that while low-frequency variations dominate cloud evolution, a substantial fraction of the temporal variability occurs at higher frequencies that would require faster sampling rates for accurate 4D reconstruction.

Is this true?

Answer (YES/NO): NO